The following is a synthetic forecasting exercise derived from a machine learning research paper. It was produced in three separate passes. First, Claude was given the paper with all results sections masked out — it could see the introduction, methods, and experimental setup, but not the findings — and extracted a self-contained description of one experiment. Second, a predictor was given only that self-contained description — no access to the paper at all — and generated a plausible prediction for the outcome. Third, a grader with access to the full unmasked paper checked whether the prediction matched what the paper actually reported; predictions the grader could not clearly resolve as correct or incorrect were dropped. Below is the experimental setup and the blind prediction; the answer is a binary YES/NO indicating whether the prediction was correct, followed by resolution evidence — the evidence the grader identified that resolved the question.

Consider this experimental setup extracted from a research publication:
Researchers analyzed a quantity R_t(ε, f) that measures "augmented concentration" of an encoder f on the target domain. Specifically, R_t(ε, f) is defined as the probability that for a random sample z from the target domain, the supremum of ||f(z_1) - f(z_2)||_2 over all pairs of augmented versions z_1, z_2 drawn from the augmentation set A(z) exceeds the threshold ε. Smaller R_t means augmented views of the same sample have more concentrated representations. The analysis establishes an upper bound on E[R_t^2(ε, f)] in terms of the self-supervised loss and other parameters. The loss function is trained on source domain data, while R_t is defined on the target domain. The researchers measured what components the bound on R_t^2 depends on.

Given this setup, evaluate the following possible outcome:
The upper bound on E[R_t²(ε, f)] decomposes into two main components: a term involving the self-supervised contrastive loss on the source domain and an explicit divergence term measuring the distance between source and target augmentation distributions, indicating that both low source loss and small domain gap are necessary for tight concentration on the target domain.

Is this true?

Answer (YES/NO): NO